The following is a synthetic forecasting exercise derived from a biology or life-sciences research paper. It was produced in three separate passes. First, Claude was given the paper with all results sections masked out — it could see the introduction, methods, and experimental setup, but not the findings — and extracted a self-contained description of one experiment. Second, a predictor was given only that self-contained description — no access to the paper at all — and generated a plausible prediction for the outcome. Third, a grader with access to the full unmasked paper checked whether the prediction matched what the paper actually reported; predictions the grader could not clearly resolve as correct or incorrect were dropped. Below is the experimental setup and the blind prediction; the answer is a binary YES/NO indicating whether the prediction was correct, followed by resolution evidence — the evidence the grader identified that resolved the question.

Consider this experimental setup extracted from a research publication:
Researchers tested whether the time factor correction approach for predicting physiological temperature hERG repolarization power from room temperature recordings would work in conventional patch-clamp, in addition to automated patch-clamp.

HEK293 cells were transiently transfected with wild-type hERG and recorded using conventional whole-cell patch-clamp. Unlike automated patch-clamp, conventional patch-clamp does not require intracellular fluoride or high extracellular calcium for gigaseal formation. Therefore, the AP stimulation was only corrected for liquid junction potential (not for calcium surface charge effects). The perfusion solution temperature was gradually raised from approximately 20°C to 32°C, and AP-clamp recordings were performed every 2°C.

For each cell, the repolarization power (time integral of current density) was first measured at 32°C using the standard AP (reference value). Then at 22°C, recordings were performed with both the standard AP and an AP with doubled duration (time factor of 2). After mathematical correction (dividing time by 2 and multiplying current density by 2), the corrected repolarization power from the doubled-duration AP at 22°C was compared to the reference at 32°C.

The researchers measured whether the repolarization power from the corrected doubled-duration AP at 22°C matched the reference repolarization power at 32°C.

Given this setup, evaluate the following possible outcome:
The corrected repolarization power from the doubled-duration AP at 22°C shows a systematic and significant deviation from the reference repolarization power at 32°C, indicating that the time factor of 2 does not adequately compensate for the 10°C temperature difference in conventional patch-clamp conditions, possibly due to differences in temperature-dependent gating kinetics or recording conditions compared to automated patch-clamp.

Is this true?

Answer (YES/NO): NO